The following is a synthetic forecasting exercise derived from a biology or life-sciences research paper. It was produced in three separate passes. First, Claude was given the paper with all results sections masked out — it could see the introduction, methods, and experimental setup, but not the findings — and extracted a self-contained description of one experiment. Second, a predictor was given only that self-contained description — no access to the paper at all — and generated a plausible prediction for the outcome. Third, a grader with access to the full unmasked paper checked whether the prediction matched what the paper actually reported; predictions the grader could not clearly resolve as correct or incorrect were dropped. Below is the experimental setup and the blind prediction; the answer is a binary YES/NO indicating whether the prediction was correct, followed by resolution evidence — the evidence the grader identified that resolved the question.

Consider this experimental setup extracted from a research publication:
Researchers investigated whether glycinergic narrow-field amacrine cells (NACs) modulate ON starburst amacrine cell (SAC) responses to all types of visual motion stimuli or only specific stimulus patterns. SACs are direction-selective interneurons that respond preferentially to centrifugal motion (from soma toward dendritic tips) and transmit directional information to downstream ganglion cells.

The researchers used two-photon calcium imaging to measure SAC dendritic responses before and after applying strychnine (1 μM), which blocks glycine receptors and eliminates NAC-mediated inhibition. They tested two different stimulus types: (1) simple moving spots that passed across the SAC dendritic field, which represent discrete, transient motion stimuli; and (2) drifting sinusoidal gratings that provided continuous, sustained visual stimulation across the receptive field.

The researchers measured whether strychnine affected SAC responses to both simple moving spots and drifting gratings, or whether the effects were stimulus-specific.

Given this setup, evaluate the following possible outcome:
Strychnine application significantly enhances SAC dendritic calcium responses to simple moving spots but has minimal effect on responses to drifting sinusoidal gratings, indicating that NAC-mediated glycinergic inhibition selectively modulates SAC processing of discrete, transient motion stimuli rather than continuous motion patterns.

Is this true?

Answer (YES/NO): NO